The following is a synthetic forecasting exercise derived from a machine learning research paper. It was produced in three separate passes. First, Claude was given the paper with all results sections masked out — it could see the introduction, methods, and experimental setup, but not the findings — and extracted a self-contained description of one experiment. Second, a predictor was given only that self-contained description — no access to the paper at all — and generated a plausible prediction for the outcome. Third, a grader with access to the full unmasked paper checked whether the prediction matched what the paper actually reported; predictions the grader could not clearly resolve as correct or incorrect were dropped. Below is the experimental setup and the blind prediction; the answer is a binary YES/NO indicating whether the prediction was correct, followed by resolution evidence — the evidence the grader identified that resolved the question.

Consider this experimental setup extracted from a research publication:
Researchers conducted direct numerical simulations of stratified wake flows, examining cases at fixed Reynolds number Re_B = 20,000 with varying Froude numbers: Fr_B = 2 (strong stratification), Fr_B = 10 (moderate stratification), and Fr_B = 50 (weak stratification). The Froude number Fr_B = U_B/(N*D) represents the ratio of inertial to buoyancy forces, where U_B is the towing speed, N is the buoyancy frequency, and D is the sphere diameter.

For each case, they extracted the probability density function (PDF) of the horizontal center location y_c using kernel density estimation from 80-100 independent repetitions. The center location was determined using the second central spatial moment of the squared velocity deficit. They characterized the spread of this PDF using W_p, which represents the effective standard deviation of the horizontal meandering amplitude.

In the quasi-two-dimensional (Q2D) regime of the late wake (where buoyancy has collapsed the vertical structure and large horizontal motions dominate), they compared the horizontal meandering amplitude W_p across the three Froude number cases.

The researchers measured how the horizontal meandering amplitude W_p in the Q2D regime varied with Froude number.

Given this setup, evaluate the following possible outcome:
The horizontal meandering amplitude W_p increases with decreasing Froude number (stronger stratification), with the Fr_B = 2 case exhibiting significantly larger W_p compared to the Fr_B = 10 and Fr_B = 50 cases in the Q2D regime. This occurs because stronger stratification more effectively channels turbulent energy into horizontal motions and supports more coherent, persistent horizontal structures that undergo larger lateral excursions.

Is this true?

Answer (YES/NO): NO